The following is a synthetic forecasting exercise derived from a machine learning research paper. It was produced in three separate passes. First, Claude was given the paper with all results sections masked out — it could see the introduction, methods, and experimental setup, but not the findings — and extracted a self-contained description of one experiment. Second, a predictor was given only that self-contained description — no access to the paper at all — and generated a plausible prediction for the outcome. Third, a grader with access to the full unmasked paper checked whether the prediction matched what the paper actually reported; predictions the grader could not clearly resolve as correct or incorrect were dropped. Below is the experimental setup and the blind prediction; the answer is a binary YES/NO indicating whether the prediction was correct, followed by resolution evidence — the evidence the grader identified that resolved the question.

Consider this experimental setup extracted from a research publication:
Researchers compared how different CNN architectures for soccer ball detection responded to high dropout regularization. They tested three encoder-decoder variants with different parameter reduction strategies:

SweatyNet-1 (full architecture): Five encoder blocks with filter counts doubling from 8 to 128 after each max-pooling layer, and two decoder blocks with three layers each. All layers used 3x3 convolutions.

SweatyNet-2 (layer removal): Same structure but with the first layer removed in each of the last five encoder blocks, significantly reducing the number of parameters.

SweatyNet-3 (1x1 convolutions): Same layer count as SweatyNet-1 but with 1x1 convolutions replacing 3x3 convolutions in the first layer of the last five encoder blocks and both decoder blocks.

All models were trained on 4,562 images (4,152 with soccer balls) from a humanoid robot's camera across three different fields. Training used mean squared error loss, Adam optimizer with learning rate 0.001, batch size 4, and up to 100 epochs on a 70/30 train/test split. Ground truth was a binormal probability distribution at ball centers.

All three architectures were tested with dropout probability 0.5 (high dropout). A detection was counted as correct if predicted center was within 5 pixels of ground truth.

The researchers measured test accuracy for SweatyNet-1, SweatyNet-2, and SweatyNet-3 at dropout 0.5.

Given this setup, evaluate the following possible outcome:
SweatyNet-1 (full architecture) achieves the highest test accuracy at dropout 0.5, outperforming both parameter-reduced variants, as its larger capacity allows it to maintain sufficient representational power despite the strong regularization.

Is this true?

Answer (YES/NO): YES